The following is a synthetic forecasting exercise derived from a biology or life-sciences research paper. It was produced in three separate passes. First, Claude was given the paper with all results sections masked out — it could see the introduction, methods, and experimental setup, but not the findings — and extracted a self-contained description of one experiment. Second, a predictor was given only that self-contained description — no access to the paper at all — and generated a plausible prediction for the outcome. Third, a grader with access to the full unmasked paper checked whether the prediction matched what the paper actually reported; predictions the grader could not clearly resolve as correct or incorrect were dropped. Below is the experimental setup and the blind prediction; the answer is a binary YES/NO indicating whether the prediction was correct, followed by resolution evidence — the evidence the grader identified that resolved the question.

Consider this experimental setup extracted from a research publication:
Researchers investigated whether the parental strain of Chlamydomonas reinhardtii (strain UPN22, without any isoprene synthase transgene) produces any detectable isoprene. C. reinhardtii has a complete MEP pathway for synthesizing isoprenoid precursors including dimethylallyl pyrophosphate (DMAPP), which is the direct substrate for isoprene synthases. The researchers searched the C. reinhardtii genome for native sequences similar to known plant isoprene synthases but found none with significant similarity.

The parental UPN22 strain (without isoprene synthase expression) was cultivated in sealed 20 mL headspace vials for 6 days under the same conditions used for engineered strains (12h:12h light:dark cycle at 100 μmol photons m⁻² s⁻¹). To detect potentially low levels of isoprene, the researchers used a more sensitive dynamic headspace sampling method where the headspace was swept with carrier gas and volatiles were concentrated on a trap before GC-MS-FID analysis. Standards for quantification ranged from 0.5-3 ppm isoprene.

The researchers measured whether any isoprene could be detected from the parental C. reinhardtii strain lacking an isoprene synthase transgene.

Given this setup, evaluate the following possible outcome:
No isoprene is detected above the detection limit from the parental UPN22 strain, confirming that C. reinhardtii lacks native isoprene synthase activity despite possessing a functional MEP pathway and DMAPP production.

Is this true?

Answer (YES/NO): NO